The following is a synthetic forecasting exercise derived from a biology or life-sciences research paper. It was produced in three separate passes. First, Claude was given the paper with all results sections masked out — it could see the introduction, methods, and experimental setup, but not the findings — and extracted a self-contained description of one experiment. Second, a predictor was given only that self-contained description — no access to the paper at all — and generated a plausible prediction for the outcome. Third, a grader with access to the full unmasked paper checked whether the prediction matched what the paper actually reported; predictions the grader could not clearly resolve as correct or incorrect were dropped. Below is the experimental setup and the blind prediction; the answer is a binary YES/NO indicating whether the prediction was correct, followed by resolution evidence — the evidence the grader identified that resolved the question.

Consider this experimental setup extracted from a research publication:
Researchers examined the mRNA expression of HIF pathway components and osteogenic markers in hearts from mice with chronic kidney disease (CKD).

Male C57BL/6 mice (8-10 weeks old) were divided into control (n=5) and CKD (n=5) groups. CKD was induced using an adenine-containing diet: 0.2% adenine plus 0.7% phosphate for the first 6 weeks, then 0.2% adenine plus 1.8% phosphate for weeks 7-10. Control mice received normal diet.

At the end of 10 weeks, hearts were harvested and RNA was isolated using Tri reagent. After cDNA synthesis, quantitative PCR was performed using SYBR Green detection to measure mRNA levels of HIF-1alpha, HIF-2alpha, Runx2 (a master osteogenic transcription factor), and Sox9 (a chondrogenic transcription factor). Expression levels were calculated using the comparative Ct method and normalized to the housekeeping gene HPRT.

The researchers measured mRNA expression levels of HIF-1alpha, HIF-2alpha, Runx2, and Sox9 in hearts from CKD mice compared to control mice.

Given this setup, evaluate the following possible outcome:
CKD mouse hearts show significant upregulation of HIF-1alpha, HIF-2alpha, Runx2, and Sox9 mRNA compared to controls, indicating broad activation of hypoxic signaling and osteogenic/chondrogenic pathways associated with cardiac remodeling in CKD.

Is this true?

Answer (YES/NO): YES